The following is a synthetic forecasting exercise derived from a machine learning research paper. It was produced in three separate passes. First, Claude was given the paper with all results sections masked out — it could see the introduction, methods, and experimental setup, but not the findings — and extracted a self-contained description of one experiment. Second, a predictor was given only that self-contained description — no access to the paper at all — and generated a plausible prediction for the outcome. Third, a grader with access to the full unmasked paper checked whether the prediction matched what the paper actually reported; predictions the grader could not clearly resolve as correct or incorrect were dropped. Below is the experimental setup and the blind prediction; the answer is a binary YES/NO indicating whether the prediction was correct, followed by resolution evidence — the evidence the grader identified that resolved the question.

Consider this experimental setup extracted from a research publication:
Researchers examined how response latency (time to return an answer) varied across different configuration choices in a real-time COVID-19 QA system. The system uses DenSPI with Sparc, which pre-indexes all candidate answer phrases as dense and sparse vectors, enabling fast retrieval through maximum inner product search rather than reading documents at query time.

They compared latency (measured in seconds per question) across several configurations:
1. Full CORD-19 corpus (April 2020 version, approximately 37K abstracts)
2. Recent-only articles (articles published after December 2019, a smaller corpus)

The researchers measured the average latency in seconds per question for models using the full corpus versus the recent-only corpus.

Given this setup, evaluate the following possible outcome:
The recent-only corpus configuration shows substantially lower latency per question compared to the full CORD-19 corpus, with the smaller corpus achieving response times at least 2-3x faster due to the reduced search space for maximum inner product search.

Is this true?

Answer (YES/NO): NO